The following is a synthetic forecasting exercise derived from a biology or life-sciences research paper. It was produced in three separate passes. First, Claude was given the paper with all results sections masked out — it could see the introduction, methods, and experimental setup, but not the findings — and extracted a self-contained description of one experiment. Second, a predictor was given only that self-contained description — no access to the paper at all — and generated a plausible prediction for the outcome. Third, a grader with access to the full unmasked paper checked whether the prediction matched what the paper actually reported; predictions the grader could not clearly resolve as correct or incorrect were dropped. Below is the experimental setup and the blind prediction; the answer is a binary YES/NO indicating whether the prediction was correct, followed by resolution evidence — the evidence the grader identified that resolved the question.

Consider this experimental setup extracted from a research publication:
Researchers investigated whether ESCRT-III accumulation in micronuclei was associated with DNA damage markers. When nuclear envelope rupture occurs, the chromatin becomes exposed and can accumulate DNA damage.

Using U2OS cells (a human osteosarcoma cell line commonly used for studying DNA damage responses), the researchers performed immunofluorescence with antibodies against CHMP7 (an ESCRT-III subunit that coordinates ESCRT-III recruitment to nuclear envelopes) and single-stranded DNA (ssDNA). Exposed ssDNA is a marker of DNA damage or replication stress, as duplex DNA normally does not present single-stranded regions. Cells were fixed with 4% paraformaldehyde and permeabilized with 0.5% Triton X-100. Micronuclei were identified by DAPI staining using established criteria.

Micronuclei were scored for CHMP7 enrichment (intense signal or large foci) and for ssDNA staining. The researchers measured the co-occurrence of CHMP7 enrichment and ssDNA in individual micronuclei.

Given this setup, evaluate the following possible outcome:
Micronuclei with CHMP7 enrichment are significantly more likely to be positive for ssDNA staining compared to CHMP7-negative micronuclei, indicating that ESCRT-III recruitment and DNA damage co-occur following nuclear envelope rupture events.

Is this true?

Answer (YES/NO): YES